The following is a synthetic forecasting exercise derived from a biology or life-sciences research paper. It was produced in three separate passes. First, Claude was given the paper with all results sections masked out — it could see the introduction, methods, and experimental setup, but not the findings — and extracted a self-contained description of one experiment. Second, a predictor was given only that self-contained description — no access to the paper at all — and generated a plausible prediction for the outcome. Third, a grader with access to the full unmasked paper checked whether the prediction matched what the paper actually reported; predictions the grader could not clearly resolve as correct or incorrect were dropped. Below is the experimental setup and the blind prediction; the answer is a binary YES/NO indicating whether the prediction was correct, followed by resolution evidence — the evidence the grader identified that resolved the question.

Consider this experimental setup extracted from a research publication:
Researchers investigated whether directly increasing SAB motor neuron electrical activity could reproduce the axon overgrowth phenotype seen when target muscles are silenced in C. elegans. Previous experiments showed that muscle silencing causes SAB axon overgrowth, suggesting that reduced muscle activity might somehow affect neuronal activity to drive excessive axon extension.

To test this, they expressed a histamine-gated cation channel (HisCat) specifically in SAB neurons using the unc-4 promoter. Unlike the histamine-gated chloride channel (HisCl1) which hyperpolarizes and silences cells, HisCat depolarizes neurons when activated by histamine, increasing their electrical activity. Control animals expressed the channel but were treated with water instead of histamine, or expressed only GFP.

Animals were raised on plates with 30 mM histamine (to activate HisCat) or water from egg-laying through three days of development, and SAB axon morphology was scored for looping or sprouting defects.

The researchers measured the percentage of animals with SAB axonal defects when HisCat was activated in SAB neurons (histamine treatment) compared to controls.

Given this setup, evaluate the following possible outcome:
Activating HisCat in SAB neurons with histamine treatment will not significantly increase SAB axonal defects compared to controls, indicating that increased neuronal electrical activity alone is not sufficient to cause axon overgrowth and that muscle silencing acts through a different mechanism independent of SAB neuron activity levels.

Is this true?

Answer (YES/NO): NO